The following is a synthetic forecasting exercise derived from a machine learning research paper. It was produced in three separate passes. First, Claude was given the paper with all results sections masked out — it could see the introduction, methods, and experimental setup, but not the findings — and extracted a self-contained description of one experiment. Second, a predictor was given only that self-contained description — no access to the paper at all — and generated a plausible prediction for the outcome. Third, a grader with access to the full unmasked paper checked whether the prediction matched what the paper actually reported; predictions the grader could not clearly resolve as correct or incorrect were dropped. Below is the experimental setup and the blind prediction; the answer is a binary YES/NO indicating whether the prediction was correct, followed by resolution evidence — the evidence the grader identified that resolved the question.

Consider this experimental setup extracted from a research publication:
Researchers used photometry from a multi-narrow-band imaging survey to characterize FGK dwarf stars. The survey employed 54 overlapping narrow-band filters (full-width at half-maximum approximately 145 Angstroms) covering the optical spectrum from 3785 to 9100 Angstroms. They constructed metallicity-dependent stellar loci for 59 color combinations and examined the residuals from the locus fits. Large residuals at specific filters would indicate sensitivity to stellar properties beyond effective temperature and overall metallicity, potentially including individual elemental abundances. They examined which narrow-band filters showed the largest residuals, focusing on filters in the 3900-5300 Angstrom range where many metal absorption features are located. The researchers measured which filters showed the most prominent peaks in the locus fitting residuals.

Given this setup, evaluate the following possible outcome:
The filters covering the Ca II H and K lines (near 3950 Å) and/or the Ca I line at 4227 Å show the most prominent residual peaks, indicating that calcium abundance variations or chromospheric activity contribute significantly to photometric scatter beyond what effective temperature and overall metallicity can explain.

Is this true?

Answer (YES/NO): NO